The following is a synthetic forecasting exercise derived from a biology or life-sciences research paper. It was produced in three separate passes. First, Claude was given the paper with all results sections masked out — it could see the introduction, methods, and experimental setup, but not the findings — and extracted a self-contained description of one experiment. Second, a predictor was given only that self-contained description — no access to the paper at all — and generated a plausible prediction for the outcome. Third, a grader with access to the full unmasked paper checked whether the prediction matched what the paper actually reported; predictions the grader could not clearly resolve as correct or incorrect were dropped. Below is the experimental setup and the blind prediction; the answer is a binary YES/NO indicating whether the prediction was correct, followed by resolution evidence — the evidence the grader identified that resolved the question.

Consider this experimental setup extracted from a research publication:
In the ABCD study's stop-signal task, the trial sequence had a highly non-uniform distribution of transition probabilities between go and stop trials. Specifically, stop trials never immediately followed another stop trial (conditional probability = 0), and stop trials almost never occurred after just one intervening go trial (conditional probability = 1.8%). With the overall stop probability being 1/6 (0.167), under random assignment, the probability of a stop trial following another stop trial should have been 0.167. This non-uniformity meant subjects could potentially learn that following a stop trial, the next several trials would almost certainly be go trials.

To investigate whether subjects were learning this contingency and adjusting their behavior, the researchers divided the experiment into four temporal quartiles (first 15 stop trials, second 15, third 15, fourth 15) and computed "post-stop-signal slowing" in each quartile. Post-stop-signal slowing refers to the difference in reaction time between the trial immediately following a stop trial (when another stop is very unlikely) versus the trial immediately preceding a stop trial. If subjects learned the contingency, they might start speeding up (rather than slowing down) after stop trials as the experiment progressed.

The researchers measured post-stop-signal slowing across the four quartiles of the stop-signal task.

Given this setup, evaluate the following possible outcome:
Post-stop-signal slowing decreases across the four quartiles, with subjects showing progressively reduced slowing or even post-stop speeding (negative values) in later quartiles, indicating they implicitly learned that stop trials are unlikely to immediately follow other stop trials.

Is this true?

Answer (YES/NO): NO